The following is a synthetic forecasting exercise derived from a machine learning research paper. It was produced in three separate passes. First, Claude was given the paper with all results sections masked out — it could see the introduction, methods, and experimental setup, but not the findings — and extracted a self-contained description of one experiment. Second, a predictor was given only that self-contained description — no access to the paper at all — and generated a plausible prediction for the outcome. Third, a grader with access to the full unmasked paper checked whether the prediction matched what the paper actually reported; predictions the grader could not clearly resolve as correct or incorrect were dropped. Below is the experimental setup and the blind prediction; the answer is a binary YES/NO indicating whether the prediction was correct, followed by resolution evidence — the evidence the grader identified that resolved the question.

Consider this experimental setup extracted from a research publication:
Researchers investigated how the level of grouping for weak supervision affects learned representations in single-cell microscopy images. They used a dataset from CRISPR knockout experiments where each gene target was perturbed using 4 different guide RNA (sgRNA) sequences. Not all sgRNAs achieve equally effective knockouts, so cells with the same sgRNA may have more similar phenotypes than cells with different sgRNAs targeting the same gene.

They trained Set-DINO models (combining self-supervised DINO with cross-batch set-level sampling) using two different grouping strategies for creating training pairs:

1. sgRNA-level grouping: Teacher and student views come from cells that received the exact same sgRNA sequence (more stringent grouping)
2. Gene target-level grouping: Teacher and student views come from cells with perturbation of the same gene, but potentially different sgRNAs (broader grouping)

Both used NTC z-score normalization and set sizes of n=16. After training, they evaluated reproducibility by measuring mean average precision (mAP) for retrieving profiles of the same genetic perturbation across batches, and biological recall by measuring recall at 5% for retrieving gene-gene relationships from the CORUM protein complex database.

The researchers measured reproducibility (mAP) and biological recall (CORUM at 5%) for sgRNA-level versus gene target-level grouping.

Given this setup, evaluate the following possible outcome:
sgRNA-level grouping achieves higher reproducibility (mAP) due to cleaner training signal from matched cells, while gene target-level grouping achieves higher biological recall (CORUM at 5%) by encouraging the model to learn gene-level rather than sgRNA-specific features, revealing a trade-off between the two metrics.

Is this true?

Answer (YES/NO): NO